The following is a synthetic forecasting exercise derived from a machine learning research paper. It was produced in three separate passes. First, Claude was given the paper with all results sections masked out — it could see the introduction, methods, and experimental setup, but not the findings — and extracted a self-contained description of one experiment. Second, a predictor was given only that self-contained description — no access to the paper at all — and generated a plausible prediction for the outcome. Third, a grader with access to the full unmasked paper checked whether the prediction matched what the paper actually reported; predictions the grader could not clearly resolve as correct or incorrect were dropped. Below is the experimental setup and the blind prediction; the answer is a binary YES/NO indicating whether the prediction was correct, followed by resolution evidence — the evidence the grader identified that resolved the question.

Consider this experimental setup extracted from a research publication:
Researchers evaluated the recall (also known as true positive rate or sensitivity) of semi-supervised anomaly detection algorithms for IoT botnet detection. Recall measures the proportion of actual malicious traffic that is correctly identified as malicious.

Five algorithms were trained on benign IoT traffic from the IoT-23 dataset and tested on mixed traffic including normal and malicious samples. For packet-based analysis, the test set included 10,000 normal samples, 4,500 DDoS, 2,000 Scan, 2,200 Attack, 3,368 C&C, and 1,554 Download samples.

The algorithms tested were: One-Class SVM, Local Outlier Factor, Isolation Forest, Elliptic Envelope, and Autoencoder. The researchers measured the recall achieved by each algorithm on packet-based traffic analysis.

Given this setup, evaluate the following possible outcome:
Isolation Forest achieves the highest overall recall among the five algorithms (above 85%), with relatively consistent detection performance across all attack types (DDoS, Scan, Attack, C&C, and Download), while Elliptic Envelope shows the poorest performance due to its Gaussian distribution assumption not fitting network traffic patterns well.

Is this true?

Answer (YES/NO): NO